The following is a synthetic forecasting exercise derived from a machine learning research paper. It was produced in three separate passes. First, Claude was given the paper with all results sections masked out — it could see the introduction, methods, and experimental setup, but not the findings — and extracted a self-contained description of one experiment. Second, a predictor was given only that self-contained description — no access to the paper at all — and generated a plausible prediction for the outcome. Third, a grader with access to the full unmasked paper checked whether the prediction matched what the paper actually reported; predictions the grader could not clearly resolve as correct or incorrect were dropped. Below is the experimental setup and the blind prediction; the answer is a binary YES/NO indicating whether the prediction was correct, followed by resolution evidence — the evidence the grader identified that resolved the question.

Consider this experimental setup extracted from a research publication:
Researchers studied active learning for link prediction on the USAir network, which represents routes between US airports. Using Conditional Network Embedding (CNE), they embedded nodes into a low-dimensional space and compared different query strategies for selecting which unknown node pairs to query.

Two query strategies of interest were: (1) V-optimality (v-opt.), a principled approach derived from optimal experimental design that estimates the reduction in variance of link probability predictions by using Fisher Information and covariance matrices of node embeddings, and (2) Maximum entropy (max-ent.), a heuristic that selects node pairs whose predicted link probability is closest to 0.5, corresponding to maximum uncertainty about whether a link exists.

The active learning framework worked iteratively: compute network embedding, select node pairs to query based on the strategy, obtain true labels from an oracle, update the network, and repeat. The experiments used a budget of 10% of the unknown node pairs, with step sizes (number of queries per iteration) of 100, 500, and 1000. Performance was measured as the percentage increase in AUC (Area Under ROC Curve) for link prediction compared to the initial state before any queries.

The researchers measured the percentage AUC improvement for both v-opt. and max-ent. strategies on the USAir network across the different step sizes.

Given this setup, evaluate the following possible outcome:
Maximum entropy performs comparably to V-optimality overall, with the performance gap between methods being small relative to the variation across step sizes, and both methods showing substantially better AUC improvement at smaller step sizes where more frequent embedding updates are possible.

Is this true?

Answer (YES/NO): NO